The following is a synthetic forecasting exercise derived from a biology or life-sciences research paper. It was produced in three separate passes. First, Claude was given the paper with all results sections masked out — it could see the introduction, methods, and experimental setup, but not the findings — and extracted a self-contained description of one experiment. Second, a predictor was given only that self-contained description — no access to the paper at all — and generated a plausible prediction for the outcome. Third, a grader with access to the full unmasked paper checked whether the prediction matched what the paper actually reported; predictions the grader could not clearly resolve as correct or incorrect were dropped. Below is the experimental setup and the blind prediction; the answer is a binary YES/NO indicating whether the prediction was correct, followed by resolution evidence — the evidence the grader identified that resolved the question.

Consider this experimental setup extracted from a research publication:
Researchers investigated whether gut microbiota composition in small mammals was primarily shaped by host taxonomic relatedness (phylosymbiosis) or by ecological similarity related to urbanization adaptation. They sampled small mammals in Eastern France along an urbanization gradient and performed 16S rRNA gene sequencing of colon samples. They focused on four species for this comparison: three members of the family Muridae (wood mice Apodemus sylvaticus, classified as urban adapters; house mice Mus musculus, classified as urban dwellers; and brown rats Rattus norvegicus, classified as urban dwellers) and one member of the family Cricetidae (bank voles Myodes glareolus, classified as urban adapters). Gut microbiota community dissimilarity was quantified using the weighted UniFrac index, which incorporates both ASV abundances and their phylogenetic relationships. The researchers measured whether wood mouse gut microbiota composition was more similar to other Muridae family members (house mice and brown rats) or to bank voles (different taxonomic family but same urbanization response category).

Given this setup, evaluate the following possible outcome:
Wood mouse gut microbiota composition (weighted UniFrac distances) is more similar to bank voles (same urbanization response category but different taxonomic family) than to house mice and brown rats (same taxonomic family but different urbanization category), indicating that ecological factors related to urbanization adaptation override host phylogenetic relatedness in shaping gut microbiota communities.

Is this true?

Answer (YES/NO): YES